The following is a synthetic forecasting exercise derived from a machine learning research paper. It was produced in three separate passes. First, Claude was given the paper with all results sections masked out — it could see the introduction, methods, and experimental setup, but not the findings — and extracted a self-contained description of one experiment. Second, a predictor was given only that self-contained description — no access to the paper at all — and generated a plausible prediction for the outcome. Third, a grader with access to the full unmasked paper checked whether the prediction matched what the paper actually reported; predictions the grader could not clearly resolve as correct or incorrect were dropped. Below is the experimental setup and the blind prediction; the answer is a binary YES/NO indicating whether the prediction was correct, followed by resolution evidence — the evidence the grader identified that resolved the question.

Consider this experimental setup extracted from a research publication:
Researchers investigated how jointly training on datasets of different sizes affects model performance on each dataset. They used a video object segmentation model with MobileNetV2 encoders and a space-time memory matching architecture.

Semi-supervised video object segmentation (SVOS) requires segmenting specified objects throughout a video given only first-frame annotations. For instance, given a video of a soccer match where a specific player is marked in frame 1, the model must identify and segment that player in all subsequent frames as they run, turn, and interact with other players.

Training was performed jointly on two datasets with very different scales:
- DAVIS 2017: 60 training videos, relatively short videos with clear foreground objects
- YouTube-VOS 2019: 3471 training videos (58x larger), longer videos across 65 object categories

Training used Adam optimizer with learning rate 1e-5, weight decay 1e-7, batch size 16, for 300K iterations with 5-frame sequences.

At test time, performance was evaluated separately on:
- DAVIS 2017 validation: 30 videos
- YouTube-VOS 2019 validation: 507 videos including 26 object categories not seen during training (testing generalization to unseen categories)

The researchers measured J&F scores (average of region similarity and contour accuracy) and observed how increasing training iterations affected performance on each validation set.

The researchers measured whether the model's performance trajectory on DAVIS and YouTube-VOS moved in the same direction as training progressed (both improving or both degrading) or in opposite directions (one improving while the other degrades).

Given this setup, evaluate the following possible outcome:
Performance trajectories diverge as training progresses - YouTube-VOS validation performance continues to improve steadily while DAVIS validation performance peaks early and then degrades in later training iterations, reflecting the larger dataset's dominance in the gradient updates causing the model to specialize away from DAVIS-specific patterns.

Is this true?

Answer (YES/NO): NO